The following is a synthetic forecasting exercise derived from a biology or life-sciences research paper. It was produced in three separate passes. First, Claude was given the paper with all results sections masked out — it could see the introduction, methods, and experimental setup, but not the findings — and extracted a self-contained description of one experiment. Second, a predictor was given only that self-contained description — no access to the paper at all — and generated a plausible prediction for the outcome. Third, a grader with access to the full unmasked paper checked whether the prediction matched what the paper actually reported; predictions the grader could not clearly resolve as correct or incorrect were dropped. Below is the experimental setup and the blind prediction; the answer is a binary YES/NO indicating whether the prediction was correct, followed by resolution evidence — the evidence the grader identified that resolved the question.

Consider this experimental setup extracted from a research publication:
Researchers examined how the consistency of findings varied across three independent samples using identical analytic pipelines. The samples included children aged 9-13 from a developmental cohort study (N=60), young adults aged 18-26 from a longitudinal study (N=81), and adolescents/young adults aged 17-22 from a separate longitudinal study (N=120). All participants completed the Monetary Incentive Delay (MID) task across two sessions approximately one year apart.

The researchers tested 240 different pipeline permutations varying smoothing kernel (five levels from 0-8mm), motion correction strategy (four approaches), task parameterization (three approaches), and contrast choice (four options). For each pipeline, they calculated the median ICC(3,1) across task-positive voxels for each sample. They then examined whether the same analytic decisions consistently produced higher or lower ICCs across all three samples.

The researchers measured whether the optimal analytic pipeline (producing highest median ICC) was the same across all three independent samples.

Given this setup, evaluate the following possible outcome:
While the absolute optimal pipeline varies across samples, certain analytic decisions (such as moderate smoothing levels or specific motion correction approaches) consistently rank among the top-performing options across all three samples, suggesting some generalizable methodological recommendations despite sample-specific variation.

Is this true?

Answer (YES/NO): NO